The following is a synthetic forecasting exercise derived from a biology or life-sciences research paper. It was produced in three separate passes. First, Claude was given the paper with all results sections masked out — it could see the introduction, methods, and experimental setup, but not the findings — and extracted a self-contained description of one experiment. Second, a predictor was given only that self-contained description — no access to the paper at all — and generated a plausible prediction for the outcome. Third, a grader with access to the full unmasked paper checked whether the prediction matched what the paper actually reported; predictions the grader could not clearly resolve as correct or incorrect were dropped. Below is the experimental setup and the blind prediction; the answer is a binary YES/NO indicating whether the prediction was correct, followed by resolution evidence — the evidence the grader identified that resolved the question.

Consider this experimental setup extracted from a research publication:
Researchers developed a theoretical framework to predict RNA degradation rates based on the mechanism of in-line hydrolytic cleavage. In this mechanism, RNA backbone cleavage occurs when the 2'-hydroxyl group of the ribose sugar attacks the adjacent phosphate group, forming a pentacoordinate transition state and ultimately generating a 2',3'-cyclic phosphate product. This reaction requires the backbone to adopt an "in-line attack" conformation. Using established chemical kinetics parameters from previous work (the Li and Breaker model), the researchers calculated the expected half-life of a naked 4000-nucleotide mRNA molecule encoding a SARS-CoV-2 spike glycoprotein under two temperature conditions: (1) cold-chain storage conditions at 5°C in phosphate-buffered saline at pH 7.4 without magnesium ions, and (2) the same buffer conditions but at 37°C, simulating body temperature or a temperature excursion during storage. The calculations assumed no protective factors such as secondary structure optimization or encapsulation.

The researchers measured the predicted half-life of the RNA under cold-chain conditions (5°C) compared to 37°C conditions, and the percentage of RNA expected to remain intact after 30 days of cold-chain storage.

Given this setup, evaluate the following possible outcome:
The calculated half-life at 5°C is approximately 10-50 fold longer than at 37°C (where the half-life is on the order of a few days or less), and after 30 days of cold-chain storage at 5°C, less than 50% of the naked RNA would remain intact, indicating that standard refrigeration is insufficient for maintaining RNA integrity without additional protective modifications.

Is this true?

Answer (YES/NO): NO